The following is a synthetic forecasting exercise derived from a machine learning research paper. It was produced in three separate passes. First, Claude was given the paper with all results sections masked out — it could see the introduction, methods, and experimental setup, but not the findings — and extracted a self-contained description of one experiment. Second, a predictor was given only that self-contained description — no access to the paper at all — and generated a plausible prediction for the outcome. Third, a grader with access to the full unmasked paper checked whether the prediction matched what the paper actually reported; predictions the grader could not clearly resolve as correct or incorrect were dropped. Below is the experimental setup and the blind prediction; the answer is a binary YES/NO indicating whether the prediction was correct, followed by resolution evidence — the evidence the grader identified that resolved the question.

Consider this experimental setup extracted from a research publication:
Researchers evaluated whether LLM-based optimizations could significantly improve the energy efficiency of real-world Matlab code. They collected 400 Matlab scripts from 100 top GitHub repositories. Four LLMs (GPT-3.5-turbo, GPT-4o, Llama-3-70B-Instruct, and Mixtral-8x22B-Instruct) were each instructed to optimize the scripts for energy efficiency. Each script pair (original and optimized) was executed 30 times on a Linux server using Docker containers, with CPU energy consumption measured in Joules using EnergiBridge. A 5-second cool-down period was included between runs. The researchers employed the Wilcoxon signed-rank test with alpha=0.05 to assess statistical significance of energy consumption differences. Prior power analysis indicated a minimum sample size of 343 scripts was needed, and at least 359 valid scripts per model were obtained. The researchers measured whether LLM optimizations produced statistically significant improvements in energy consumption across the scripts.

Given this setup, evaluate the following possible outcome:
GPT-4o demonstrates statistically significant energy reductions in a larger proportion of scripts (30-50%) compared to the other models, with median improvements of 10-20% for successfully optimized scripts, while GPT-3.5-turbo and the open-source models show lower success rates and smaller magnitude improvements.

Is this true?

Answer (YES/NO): NO